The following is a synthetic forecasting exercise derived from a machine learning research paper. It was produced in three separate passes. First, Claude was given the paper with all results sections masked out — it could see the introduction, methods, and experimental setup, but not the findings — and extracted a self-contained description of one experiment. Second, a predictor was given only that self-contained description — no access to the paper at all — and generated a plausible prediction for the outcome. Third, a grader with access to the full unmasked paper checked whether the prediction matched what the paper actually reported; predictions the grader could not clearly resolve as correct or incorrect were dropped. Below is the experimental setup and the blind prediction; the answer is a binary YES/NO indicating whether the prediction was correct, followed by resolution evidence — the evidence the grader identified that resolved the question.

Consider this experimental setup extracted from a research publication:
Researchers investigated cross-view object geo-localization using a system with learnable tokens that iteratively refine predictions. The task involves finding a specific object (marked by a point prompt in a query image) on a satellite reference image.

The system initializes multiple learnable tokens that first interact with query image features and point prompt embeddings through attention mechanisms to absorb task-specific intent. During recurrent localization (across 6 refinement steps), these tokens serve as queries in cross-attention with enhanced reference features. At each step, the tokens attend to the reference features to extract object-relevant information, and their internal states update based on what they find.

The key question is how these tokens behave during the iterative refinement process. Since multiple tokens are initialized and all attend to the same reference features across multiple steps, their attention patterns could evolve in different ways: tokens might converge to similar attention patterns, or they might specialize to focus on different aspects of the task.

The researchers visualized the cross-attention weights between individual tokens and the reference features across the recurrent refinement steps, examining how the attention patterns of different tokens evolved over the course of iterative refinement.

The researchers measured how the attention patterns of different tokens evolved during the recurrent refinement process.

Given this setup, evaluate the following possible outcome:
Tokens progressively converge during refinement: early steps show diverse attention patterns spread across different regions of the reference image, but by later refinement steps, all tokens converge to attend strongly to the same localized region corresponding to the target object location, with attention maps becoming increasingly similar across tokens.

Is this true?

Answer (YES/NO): NO